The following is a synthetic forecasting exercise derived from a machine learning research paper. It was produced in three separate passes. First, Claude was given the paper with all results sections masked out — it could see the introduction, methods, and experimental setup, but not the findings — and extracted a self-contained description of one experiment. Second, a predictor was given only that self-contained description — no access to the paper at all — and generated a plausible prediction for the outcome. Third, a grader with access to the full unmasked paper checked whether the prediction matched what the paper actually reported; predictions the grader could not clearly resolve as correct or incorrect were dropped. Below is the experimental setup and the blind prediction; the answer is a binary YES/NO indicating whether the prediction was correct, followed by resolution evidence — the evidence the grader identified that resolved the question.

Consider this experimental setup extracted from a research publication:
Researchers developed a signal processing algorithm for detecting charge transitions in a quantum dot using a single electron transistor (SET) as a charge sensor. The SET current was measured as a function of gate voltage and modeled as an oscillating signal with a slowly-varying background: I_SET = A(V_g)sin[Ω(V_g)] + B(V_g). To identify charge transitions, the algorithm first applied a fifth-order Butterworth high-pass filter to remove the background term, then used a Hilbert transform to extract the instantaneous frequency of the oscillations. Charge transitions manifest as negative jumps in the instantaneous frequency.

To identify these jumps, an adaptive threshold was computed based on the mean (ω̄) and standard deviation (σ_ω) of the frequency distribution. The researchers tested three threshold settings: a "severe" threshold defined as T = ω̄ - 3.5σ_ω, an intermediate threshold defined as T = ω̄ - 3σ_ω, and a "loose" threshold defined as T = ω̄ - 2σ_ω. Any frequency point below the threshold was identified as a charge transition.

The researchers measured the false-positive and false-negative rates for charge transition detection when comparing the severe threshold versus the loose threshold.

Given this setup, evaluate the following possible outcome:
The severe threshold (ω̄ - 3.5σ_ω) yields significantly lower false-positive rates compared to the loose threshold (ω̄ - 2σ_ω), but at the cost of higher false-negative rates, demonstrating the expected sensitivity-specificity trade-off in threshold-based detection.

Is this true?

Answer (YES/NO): YES